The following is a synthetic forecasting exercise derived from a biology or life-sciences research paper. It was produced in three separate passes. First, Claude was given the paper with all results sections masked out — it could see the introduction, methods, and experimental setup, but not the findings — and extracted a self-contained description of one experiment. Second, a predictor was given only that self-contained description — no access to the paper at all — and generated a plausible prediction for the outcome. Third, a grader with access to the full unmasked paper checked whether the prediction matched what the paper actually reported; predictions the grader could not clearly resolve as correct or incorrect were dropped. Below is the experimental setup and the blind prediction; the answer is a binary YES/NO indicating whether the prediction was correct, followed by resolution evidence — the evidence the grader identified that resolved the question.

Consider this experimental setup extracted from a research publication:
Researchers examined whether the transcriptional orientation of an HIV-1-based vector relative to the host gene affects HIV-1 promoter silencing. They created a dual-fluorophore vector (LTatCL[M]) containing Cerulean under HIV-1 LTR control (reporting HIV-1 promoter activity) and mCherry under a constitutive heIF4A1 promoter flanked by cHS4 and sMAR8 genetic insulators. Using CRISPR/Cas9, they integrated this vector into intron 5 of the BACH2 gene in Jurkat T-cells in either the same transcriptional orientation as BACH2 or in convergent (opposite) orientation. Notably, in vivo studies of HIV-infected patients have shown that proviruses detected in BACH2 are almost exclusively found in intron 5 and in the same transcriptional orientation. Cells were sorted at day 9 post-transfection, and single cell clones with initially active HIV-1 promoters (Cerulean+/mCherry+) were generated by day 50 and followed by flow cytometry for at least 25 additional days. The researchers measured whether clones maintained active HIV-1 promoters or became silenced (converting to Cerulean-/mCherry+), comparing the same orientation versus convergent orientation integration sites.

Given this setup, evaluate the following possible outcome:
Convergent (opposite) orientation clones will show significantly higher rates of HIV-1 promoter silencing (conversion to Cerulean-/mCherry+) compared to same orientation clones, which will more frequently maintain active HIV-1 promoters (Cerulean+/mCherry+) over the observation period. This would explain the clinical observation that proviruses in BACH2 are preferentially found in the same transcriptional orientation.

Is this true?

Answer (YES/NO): NO